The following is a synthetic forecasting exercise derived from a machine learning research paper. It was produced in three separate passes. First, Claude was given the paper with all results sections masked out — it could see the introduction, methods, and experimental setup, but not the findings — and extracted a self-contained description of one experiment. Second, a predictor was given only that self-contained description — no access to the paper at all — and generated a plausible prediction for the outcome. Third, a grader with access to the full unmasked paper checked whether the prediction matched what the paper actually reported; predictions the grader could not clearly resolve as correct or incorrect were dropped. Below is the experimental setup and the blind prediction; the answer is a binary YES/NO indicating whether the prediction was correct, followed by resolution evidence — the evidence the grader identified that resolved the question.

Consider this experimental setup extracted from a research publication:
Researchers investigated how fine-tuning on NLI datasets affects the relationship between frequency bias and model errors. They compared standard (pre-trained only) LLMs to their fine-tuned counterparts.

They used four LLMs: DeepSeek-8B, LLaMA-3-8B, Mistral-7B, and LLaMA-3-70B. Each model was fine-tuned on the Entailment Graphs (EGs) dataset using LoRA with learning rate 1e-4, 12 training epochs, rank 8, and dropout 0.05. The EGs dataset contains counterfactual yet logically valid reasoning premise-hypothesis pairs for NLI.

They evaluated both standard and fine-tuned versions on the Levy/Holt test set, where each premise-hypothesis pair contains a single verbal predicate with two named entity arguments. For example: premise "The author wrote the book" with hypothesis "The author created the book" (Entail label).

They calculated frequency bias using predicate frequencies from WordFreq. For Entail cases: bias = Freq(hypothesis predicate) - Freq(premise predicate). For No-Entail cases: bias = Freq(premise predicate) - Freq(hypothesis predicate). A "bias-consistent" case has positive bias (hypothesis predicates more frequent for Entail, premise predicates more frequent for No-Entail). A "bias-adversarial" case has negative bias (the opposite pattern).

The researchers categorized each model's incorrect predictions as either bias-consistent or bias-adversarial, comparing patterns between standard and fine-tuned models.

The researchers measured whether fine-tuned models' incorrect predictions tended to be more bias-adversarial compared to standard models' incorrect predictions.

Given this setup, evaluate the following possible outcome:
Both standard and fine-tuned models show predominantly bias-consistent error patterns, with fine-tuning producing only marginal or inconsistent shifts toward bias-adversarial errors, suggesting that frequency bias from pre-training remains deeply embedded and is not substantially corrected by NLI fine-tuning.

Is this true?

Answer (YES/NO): NO